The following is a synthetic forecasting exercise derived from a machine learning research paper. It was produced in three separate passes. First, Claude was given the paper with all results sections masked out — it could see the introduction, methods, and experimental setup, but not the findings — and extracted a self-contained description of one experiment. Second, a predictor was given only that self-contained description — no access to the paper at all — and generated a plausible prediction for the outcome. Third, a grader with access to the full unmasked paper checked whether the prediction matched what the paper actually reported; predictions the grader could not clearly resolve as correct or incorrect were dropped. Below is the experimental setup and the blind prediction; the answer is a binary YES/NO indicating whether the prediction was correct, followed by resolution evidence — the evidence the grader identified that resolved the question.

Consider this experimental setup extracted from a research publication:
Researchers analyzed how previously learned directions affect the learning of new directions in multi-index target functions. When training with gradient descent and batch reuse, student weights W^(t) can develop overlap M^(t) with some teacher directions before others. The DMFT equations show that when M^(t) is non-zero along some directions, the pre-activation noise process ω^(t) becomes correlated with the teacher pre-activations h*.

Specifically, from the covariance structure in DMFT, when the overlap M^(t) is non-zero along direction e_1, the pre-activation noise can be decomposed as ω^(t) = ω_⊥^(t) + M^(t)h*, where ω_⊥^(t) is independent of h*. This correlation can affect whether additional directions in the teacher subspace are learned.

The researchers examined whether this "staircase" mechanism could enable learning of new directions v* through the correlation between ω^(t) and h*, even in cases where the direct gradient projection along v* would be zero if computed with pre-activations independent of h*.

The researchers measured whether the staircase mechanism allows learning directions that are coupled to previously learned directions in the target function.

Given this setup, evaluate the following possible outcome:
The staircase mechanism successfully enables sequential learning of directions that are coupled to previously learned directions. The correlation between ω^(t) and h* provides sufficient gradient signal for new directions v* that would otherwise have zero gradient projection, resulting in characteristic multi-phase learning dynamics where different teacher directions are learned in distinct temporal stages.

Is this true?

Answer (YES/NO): YES